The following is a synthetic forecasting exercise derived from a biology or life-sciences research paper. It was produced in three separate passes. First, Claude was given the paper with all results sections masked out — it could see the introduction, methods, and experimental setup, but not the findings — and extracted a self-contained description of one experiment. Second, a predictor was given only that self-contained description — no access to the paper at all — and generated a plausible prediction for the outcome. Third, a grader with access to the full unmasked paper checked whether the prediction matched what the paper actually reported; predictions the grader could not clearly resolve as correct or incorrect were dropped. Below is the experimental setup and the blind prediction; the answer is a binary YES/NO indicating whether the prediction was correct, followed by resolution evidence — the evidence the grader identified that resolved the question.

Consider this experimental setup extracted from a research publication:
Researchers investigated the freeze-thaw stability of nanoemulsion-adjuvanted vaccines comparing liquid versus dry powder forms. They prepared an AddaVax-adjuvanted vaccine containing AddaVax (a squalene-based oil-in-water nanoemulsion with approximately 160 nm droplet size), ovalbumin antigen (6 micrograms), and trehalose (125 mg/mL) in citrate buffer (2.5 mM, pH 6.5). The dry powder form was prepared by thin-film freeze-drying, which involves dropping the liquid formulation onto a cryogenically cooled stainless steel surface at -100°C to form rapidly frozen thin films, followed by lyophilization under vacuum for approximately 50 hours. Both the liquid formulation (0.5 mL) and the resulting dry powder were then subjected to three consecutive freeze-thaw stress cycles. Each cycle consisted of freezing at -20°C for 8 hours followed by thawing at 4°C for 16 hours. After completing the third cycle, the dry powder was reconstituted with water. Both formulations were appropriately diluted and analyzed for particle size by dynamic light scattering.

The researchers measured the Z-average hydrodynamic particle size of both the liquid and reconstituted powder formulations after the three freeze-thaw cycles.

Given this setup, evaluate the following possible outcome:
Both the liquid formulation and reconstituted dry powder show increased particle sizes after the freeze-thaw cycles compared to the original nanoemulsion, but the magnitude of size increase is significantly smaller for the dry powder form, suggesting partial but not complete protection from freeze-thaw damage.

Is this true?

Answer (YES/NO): NO